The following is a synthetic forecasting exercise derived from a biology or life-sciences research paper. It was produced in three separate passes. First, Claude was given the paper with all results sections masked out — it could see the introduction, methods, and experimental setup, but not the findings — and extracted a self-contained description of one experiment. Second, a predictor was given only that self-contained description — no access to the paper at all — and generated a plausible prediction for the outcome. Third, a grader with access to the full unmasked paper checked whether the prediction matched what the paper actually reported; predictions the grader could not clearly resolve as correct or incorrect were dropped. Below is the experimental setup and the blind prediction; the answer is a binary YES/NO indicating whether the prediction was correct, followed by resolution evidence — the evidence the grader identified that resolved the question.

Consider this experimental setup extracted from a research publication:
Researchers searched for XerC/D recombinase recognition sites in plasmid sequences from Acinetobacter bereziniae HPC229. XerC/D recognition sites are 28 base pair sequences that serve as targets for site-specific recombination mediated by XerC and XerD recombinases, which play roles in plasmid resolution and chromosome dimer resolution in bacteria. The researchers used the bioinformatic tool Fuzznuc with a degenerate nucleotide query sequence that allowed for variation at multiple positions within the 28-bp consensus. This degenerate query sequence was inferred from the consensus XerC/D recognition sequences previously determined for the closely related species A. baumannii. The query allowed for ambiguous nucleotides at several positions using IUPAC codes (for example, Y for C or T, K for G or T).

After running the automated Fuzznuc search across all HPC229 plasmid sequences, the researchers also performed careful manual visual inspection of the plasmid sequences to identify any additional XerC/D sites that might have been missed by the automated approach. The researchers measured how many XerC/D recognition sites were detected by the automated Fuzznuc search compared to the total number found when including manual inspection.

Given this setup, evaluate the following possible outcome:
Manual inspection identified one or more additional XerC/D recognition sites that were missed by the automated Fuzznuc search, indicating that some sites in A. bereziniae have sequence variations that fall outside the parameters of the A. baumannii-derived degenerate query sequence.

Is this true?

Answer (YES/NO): YES